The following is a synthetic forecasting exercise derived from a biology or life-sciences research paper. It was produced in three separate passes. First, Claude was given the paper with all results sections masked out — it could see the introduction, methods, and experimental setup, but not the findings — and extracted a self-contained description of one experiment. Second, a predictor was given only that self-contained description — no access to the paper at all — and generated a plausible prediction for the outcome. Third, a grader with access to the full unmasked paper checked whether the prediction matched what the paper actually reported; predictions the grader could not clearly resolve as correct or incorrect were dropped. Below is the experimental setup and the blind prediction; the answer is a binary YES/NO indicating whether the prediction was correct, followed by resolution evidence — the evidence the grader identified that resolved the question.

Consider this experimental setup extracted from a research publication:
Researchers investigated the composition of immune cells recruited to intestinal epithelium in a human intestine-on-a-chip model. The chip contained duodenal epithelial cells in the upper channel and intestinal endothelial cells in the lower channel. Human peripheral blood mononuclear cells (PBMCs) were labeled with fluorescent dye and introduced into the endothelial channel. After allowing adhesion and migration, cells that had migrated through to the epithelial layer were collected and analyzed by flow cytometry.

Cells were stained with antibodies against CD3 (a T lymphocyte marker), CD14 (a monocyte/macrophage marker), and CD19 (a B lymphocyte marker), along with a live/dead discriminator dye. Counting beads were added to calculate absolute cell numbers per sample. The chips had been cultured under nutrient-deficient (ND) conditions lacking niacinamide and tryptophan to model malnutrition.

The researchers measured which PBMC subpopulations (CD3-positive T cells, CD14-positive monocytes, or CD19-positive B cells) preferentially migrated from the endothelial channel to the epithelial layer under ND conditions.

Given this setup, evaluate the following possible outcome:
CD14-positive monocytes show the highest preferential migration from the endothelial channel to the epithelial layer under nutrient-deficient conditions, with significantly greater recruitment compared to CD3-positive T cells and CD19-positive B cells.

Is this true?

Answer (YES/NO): NO